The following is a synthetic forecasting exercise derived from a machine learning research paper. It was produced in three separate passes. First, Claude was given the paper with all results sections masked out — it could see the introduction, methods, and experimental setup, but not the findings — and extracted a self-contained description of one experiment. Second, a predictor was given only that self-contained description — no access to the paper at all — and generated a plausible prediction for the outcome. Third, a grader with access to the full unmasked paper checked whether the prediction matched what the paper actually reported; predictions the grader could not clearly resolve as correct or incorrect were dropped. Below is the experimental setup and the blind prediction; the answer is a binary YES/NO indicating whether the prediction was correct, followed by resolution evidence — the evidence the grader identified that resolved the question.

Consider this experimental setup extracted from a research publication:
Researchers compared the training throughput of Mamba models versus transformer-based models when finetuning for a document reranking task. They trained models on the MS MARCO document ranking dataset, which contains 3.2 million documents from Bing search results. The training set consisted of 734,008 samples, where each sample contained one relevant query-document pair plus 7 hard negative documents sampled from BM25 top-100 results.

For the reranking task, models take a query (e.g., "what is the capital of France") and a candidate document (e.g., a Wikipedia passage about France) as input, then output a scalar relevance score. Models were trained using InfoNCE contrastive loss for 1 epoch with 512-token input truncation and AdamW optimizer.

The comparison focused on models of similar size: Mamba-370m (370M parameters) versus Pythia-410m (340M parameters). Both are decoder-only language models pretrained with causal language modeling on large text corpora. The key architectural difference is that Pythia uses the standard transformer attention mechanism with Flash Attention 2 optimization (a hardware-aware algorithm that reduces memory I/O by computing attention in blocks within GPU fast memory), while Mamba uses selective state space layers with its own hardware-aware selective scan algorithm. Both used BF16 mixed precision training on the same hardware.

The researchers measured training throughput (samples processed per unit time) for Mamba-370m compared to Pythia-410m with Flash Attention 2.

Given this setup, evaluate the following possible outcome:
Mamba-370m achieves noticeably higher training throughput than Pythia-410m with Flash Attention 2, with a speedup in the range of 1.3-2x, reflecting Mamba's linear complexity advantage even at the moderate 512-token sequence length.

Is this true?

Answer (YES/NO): NO